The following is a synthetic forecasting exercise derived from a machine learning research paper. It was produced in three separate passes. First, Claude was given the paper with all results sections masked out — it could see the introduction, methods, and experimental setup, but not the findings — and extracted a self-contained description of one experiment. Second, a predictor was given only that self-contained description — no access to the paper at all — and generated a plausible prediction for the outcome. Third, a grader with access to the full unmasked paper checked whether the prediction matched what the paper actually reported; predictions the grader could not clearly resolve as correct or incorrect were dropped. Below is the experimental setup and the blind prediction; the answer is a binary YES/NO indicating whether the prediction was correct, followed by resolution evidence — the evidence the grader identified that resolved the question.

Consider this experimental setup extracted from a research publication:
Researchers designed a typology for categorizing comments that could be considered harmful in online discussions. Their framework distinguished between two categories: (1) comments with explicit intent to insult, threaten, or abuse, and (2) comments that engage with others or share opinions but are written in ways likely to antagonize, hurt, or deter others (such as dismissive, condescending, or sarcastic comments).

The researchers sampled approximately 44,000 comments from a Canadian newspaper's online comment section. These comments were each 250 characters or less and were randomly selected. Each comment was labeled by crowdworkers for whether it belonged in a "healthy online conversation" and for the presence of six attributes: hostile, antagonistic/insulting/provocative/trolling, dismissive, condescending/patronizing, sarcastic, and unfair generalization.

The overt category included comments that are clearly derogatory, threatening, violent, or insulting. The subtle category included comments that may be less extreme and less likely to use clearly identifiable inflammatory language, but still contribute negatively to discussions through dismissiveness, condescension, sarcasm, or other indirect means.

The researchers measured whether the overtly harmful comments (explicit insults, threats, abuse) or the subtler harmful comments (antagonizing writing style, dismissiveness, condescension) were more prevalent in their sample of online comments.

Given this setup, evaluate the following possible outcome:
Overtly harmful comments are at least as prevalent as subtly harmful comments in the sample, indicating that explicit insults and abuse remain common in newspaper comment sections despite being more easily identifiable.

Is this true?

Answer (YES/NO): NO